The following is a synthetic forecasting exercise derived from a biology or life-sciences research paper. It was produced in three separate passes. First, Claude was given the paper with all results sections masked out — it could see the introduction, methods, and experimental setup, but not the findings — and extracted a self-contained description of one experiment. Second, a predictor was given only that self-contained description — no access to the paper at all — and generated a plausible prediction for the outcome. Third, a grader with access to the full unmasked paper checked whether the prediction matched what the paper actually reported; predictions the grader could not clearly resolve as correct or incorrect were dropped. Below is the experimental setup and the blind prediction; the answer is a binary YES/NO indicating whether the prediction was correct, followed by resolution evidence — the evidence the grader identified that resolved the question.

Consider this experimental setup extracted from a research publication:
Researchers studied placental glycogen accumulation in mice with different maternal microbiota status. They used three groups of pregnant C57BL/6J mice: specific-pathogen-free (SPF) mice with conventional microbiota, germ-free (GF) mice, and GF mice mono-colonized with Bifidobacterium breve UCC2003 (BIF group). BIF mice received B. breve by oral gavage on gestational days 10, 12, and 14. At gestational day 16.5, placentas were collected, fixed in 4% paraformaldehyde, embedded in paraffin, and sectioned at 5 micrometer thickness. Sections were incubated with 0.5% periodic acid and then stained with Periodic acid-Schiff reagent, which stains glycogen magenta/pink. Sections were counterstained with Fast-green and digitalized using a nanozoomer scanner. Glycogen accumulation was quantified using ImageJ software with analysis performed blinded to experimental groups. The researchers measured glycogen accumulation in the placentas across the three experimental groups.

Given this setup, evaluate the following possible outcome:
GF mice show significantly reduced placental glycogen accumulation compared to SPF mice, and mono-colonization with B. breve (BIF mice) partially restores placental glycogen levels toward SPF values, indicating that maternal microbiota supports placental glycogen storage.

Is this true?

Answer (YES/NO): NO